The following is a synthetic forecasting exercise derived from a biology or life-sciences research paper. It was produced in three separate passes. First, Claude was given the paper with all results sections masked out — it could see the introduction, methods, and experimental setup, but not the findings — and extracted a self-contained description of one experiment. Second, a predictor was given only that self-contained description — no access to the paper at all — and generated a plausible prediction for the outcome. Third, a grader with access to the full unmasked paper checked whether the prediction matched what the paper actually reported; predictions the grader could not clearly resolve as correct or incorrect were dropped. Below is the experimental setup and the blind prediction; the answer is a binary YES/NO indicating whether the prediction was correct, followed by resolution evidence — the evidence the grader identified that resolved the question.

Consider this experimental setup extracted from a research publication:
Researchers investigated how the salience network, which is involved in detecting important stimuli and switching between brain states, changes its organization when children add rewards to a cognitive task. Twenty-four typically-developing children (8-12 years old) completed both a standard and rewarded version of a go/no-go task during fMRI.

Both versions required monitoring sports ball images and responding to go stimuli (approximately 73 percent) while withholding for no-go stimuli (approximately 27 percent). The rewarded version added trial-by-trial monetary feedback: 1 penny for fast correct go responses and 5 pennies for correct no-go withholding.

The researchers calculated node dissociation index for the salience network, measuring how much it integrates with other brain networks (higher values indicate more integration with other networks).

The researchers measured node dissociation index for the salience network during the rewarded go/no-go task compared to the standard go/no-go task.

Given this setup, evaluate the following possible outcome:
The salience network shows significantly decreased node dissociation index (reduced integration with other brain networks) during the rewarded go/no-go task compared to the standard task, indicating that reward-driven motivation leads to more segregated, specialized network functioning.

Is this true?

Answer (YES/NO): YES